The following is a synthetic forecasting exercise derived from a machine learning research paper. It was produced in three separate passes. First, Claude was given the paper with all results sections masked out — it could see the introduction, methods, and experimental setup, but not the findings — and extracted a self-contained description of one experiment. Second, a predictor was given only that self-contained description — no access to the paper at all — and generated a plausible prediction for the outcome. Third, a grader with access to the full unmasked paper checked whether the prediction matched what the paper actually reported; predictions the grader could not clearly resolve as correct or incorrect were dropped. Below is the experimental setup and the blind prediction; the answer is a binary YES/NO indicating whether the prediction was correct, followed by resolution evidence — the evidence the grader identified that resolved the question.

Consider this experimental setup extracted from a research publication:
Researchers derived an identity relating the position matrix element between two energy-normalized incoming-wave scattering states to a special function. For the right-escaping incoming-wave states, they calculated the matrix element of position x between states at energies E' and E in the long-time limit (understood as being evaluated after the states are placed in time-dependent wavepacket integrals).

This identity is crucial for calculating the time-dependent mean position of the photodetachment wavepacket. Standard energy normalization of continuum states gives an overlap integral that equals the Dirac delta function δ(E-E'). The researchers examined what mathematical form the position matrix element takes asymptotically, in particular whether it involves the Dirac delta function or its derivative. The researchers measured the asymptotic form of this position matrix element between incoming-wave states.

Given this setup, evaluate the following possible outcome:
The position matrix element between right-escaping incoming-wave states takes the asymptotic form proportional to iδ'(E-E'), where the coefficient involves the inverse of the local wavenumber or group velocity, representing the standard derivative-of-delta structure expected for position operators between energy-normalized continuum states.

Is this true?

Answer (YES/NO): NO